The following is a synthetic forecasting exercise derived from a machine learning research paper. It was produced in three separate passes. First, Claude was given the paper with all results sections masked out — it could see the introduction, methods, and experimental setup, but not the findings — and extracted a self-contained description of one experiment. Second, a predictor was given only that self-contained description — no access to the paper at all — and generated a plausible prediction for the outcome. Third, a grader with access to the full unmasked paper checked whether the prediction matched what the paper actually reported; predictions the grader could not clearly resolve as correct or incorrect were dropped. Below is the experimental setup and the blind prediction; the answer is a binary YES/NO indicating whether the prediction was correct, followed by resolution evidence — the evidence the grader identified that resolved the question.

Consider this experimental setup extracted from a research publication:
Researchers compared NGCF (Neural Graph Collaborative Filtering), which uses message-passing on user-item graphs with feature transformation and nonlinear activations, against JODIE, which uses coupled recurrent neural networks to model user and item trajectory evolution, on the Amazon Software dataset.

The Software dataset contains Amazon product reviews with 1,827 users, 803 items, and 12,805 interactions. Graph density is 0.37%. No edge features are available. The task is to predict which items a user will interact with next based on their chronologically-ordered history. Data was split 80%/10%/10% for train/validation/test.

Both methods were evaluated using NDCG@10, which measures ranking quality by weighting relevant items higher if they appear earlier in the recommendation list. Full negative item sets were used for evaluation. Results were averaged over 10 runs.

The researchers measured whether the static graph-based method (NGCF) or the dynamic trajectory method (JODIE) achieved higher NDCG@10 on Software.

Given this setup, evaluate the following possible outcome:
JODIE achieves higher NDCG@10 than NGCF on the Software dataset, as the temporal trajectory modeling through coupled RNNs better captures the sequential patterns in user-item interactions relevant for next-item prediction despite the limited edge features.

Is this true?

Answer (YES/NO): YES